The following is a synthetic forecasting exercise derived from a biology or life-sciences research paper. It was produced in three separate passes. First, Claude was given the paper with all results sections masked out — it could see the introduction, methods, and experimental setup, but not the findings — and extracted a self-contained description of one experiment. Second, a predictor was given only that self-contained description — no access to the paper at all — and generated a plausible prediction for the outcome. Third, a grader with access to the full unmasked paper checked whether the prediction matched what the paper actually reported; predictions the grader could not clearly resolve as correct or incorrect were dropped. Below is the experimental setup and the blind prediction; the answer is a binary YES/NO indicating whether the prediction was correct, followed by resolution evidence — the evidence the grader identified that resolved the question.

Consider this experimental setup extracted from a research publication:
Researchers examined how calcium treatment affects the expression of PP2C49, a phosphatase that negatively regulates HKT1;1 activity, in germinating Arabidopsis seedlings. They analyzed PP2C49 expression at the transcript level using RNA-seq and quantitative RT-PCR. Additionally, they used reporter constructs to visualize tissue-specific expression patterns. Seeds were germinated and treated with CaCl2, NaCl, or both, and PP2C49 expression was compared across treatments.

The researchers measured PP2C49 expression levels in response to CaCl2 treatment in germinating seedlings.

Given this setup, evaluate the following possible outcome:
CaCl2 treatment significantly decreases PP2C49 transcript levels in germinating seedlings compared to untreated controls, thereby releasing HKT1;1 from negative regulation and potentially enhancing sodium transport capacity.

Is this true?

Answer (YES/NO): YES